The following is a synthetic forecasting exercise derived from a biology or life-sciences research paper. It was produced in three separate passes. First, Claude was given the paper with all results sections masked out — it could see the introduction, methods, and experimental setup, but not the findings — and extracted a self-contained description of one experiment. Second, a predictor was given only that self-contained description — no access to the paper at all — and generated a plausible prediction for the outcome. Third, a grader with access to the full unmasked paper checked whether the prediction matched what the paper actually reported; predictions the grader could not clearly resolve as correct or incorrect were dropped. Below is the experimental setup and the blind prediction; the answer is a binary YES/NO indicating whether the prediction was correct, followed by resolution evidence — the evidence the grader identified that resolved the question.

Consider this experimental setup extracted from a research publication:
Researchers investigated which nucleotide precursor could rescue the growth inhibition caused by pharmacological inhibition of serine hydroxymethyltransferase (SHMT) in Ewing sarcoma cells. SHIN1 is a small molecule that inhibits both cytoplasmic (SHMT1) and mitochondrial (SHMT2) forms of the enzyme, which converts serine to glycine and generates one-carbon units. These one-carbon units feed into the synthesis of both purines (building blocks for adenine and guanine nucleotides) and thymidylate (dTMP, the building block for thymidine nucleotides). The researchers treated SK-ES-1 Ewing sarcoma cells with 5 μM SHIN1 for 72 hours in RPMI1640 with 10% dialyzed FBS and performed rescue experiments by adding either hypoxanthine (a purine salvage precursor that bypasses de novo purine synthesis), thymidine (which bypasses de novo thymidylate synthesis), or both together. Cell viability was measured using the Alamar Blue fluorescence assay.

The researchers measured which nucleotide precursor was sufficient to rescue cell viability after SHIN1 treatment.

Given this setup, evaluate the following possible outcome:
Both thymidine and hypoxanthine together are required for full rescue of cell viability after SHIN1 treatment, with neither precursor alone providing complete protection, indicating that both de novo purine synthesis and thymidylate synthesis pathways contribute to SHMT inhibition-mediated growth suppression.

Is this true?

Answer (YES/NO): NO